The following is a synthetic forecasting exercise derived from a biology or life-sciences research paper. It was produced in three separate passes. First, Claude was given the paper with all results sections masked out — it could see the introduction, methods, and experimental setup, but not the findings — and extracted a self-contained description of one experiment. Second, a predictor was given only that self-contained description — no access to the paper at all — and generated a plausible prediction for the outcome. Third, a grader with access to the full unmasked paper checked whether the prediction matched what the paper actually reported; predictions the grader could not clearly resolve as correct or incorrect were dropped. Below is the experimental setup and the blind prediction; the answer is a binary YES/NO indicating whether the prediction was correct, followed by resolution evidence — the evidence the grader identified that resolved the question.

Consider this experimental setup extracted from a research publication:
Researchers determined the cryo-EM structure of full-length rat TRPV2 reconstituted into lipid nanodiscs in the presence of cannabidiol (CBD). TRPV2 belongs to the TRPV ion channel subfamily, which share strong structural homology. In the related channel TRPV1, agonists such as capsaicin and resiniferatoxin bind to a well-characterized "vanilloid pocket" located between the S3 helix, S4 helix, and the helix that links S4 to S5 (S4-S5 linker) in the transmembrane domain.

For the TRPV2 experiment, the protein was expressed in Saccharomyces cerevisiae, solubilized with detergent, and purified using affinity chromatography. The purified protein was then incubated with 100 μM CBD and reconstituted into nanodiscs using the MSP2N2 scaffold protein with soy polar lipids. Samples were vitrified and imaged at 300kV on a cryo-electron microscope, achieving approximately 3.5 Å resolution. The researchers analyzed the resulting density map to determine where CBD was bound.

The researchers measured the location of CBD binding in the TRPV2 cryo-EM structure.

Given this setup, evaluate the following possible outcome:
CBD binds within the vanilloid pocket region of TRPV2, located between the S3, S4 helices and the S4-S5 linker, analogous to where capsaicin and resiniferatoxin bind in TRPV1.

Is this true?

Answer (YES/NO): NO